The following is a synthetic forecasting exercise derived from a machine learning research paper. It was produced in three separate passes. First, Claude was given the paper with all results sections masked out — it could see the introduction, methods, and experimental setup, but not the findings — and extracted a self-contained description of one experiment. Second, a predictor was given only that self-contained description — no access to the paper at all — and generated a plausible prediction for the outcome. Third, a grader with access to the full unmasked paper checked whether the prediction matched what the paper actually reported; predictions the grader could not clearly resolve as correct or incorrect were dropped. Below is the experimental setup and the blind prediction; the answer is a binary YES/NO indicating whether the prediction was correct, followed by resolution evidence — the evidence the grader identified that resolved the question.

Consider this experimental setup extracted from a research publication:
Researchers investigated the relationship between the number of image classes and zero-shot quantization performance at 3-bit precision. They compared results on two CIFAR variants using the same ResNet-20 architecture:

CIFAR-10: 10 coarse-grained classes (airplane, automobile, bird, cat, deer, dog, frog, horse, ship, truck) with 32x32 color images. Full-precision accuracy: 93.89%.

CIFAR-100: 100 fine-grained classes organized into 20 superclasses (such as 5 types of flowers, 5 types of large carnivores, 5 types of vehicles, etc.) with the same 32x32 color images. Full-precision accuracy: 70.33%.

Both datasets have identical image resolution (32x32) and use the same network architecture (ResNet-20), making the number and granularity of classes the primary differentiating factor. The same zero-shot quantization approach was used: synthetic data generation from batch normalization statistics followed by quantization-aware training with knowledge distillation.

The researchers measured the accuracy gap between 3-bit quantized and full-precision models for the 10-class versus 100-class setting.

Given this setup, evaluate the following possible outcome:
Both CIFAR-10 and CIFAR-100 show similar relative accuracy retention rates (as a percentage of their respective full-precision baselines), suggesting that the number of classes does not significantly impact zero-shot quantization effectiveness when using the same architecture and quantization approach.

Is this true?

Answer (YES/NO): NO